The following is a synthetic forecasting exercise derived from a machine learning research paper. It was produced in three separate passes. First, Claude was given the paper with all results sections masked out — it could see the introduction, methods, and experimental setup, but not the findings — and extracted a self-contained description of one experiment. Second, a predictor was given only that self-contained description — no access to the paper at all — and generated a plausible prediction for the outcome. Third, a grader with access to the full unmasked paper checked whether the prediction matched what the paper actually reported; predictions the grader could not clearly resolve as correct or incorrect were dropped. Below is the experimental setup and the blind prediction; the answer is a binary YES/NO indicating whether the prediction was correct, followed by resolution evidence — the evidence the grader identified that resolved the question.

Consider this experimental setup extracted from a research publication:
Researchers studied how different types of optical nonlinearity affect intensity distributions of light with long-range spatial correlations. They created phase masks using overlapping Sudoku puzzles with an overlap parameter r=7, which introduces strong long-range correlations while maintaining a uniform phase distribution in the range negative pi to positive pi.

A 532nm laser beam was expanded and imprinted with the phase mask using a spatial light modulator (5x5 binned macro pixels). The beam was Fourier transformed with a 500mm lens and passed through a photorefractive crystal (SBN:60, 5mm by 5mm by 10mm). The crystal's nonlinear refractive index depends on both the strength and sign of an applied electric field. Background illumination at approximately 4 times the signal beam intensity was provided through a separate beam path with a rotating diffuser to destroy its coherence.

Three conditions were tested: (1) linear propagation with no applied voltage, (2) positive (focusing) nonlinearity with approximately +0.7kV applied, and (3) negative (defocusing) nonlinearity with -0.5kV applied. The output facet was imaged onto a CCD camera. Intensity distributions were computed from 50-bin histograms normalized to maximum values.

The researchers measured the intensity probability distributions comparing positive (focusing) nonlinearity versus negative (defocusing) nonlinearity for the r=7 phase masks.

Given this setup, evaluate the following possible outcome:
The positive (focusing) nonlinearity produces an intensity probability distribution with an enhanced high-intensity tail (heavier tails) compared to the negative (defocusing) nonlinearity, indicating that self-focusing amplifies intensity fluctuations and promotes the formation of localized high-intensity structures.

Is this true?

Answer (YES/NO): YES